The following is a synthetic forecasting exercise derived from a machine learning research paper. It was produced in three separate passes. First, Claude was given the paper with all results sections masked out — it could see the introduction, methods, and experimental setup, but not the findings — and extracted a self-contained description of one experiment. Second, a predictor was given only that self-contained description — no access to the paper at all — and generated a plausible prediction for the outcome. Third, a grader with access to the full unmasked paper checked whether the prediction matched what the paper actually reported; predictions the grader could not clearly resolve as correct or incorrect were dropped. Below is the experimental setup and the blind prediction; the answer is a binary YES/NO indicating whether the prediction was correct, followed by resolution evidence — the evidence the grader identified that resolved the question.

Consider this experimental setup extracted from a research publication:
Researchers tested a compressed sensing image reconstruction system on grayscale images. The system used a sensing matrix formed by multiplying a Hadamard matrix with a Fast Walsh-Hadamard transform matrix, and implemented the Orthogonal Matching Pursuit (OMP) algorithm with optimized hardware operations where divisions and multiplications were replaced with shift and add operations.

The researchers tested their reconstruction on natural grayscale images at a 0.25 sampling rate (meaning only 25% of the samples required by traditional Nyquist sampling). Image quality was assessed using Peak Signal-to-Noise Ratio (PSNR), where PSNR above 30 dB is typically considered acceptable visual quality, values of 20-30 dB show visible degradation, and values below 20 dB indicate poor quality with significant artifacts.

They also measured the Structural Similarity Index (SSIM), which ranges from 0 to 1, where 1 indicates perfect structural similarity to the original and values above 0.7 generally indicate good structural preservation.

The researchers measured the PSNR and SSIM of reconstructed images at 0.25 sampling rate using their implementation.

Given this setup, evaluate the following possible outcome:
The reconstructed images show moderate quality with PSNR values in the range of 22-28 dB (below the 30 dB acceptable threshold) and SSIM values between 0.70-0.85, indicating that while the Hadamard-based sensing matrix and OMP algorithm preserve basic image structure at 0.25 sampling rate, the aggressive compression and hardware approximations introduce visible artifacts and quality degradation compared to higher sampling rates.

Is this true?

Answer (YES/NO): NO